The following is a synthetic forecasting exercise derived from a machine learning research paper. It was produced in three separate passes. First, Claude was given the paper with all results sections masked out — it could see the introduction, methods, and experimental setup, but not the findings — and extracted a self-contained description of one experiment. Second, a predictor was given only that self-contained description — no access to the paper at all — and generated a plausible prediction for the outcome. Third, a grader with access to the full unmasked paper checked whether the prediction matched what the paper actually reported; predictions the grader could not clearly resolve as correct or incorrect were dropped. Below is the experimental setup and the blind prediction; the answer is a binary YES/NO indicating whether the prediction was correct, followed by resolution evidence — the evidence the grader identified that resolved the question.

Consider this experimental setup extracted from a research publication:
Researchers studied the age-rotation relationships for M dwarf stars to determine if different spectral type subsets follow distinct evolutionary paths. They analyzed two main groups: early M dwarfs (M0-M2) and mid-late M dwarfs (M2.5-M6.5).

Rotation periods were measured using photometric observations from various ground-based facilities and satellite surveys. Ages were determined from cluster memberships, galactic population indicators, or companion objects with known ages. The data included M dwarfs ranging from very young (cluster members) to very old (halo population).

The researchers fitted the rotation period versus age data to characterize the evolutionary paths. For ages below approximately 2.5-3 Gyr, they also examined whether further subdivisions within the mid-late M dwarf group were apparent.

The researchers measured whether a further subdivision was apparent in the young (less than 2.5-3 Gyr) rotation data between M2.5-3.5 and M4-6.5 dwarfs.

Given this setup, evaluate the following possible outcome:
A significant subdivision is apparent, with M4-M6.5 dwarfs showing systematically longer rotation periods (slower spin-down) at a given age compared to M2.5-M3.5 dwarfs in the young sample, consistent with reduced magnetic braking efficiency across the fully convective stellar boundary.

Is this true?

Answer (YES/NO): NO